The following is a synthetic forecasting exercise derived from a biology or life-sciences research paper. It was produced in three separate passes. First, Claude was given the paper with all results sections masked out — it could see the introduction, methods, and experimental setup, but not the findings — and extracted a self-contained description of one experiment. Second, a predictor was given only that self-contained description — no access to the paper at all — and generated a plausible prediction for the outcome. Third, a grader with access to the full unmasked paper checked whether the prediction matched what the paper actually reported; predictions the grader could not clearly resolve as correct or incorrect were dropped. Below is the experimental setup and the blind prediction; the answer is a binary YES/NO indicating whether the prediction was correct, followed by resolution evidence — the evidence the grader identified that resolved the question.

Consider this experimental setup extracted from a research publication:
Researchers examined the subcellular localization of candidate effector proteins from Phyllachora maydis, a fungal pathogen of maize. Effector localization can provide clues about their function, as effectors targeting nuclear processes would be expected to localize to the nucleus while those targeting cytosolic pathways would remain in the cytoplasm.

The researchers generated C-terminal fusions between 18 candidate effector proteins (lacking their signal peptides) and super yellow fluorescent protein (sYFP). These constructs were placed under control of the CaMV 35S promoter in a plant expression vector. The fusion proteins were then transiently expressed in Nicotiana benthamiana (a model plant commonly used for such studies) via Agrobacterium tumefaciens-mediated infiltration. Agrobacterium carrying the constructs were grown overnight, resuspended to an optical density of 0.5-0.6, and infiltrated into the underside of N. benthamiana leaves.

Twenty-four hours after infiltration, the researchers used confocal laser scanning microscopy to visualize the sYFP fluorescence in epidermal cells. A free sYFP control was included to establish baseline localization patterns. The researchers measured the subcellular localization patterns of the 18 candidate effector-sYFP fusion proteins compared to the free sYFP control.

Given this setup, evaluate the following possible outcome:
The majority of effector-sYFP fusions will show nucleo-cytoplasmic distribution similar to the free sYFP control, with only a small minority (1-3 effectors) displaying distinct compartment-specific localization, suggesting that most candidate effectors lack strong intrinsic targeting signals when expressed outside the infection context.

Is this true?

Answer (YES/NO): YES